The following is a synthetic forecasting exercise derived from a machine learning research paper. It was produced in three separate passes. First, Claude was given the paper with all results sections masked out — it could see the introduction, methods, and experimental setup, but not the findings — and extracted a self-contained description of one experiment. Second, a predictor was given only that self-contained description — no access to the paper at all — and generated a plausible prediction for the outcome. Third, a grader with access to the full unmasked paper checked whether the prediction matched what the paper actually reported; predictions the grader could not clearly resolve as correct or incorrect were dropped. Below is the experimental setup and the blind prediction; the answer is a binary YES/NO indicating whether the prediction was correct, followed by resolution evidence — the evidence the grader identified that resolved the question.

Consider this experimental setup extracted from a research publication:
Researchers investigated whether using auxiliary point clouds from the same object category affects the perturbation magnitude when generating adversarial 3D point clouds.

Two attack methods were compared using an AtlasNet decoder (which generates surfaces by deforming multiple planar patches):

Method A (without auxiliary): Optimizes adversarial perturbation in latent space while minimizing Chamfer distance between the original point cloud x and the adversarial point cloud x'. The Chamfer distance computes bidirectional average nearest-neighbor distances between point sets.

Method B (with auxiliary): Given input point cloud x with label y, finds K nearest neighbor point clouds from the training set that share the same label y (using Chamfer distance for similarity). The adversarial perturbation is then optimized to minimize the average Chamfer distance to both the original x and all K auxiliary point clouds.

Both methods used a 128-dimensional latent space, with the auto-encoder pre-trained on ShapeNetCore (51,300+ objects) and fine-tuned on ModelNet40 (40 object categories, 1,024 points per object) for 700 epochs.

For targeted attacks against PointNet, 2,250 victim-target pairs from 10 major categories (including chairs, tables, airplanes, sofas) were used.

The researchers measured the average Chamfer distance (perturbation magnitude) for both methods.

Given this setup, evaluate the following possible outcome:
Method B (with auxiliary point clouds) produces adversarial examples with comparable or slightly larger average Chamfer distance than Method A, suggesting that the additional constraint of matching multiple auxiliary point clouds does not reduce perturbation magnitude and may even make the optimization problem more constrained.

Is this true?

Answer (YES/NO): YES